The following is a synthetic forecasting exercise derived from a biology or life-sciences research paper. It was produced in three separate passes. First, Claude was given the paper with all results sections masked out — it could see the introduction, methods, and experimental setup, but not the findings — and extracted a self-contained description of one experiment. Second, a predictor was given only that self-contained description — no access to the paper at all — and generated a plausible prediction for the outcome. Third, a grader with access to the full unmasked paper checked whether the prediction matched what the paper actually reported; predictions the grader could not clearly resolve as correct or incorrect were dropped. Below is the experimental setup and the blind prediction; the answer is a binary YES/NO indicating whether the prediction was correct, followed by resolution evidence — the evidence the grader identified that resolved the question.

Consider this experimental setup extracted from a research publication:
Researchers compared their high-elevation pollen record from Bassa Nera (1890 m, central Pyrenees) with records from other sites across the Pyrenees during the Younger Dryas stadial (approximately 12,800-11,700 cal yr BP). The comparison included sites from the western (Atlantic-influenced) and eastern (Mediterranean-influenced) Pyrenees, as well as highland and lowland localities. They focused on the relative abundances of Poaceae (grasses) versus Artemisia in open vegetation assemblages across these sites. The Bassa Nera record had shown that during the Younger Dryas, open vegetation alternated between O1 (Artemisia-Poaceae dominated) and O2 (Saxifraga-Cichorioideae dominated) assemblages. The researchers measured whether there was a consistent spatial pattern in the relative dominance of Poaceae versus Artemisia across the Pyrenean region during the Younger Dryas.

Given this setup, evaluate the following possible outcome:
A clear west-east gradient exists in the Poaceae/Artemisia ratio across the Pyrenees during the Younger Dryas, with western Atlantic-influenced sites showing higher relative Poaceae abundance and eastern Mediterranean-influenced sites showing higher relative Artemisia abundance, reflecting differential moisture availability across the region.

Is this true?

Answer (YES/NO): YES